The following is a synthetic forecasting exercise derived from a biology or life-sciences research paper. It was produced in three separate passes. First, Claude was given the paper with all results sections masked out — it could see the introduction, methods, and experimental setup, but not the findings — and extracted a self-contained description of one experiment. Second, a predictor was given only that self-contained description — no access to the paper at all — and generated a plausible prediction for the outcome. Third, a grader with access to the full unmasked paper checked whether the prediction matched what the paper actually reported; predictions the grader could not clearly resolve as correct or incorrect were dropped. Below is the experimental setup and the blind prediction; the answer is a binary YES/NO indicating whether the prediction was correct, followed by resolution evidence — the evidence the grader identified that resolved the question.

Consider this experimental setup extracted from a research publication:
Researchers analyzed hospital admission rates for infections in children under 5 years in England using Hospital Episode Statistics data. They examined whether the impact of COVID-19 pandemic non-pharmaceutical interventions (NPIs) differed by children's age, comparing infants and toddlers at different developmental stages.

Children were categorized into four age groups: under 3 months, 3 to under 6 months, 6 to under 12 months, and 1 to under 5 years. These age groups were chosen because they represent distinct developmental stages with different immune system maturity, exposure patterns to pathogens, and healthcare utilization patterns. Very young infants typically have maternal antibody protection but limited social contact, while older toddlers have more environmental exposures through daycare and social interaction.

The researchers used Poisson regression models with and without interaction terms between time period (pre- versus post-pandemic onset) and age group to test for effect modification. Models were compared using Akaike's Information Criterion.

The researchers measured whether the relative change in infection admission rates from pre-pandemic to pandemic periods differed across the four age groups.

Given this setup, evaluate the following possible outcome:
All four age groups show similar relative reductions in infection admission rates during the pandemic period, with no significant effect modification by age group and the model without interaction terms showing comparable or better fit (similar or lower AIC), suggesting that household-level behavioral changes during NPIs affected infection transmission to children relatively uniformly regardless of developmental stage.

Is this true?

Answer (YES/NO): YES